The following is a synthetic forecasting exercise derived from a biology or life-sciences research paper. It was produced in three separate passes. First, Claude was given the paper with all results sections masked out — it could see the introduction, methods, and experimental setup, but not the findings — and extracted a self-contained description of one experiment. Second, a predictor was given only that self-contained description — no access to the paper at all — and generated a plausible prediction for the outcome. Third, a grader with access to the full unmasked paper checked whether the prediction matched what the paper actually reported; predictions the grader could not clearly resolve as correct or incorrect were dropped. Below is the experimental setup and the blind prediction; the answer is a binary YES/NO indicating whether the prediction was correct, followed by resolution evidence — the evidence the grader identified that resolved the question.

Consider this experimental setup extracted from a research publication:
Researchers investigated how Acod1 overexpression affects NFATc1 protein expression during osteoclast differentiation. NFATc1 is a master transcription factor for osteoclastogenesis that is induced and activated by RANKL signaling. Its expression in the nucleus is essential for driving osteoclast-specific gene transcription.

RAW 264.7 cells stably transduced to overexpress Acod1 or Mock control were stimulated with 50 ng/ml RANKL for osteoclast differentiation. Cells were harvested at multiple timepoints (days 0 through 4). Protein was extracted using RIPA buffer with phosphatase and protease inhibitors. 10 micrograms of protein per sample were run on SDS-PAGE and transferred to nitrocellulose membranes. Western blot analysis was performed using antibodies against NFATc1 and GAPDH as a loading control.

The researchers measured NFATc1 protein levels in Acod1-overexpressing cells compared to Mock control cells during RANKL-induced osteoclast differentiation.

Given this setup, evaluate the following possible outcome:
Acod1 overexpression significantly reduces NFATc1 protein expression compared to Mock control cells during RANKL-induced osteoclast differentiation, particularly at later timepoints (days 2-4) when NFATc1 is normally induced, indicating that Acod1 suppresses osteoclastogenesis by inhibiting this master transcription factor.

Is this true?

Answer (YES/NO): NO